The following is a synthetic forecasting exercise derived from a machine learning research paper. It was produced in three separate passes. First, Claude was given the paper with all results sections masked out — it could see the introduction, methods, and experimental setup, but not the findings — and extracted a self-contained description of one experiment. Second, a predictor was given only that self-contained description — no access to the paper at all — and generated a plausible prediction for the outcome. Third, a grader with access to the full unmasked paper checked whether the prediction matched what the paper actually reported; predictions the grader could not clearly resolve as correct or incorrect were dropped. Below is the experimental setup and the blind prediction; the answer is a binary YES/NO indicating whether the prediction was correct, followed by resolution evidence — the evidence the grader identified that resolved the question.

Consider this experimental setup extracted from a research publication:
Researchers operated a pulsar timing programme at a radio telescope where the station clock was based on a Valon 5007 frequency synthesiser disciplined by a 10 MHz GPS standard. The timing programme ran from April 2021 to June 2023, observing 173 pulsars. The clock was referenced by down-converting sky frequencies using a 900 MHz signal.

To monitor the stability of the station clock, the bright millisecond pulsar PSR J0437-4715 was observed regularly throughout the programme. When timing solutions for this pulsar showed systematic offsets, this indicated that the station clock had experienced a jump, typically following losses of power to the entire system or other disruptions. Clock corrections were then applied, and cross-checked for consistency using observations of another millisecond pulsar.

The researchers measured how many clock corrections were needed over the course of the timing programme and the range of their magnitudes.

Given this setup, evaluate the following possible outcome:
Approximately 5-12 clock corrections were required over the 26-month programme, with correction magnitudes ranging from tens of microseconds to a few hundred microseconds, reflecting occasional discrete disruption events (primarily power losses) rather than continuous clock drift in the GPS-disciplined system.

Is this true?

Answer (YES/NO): NO